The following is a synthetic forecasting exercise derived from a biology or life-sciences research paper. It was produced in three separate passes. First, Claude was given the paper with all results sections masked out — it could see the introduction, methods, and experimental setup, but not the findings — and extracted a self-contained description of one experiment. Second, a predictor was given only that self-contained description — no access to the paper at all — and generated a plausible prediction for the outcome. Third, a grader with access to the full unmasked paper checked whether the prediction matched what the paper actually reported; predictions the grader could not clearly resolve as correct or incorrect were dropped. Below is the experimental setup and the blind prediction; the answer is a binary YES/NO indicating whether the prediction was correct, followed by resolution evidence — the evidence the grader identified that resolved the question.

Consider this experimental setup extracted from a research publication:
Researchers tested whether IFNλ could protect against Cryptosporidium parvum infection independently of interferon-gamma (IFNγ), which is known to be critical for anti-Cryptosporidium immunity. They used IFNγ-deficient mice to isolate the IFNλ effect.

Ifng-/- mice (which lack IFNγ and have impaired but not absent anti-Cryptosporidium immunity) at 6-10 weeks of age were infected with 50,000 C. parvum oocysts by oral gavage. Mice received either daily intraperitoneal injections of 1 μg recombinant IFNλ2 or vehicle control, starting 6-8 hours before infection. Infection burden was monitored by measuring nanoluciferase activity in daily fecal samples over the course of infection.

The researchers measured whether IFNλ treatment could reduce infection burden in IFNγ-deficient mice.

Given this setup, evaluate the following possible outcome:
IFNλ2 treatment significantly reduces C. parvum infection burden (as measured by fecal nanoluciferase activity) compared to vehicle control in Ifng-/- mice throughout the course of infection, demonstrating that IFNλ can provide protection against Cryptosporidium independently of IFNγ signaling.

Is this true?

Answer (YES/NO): YES